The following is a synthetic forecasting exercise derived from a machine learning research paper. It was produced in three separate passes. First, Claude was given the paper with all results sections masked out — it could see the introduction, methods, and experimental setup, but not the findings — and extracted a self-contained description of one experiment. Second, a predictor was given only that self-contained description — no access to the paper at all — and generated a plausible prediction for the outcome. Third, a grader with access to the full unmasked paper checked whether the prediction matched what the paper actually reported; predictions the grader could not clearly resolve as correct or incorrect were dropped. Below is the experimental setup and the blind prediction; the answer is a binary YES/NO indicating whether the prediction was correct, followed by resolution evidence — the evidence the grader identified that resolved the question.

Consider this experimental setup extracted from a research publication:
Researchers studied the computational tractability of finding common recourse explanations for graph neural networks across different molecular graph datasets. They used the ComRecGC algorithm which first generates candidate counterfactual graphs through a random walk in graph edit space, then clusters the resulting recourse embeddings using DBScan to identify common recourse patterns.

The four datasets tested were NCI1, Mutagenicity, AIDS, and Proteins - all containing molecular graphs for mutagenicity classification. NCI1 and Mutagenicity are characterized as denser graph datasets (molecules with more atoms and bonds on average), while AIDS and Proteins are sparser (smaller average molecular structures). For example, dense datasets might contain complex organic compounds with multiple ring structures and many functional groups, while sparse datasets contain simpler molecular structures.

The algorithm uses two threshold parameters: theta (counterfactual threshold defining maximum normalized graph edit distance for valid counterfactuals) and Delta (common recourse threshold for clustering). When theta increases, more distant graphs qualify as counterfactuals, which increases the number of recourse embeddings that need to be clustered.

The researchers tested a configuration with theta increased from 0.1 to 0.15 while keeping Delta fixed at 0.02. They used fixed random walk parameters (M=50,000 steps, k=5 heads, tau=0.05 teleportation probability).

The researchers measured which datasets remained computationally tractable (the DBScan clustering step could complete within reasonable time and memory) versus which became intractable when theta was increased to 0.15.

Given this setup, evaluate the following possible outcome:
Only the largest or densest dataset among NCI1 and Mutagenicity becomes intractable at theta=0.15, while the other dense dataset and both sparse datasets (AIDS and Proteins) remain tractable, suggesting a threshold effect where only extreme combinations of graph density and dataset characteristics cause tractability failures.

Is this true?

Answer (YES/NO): NO